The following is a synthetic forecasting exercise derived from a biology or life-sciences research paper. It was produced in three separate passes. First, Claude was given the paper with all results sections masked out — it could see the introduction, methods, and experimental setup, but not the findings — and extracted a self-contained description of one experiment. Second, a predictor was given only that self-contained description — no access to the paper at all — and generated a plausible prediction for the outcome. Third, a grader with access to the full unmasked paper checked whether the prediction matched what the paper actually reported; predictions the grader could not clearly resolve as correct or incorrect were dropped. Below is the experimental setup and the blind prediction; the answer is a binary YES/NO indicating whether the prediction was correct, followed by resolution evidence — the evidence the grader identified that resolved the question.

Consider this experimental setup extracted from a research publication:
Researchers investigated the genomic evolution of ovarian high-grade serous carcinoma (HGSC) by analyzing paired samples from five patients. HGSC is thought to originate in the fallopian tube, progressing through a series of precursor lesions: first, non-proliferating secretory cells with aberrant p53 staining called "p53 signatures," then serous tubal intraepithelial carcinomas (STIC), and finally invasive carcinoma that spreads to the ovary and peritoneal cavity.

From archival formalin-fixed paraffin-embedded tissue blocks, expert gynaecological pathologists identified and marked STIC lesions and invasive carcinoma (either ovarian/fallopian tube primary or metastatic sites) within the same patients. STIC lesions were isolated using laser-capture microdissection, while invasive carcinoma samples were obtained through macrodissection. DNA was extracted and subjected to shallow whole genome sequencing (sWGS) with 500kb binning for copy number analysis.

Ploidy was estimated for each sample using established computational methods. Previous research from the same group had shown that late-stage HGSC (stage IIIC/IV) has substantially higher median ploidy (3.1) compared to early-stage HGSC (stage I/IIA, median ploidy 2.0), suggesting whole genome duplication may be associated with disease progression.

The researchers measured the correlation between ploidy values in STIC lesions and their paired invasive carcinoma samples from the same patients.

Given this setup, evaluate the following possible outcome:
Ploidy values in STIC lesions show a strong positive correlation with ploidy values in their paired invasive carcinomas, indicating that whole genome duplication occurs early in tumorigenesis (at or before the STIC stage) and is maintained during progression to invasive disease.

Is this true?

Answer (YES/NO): YES